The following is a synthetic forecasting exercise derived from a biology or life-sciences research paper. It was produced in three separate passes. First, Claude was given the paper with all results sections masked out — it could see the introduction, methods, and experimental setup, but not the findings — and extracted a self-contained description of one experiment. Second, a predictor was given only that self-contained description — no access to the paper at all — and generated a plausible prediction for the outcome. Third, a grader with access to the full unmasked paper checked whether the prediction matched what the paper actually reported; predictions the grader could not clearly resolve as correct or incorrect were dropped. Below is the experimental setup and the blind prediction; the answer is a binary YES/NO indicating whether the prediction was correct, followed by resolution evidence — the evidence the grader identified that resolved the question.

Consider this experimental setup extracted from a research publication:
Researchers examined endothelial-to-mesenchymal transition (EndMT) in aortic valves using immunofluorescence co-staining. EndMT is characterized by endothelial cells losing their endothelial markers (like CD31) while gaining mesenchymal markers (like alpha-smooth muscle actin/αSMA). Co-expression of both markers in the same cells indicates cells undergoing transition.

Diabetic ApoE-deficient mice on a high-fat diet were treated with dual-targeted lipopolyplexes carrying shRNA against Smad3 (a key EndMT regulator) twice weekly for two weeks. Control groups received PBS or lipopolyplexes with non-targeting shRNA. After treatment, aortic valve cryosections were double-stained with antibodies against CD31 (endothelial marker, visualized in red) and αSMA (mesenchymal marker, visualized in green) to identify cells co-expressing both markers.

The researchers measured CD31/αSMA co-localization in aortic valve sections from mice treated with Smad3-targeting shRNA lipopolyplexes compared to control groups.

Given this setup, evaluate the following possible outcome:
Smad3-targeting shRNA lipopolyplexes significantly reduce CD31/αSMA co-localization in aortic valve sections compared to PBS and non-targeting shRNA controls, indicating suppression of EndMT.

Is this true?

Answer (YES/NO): NO